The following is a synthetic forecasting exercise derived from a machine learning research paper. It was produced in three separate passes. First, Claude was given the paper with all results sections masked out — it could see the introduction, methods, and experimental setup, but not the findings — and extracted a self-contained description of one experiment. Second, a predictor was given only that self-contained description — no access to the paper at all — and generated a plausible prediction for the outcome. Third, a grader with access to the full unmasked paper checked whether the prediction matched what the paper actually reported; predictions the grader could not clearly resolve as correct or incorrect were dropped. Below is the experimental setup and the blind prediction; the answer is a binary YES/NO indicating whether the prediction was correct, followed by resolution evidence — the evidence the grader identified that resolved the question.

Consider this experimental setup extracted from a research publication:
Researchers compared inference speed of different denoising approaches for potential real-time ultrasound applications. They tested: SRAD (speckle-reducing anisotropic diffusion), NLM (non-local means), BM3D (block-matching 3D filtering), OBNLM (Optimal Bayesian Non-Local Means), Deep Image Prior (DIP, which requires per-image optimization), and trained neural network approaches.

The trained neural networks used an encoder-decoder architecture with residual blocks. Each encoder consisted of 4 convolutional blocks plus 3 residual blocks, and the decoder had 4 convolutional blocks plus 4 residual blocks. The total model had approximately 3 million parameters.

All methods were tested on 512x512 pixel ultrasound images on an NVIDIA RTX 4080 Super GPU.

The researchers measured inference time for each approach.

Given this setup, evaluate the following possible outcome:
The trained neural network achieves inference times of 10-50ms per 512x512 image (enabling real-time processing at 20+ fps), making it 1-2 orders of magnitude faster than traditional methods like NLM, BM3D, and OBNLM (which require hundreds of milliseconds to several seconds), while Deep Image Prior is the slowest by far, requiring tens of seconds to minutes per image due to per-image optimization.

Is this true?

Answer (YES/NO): NO